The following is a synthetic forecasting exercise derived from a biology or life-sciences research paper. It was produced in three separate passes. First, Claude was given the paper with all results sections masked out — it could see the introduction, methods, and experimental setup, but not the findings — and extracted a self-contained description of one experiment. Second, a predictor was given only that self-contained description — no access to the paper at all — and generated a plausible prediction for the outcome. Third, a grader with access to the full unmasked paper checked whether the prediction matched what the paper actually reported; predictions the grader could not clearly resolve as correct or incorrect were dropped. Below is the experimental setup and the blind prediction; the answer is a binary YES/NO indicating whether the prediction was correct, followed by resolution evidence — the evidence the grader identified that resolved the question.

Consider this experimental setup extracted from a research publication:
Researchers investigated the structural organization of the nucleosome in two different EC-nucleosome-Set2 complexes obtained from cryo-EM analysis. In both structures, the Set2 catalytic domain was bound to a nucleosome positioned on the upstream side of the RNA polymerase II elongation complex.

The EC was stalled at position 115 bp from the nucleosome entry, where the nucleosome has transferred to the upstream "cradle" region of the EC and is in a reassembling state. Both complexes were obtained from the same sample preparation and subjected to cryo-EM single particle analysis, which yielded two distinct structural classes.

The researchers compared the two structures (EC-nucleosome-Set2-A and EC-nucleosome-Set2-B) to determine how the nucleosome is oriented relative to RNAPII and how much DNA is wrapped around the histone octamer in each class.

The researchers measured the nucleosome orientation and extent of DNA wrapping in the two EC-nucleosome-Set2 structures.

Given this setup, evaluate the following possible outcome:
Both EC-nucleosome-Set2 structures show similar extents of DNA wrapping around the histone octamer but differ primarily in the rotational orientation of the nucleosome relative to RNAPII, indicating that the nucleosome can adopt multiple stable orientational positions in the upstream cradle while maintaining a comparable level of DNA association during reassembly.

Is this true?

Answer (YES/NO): NO